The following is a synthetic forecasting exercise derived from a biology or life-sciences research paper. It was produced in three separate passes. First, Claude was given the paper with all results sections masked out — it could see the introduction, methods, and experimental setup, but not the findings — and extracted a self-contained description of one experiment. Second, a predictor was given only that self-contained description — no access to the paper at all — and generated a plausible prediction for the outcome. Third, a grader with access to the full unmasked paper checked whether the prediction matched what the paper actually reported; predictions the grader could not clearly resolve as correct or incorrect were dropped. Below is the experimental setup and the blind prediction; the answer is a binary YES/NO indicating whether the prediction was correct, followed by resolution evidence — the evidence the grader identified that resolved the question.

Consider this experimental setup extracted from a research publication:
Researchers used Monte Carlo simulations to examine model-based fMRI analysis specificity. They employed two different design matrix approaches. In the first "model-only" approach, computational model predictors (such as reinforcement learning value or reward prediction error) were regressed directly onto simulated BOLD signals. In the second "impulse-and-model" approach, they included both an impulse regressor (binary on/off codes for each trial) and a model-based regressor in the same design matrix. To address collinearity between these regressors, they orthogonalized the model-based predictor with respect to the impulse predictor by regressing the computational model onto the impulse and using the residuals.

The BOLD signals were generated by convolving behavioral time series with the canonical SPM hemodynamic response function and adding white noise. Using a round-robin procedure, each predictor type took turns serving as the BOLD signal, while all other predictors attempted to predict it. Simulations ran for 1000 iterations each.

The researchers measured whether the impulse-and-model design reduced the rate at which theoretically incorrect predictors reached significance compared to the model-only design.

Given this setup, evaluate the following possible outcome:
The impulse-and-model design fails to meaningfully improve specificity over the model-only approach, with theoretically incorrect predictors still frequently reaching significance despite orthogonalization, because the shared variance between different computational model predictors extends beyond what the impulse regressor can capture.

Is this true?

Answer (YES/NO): NO